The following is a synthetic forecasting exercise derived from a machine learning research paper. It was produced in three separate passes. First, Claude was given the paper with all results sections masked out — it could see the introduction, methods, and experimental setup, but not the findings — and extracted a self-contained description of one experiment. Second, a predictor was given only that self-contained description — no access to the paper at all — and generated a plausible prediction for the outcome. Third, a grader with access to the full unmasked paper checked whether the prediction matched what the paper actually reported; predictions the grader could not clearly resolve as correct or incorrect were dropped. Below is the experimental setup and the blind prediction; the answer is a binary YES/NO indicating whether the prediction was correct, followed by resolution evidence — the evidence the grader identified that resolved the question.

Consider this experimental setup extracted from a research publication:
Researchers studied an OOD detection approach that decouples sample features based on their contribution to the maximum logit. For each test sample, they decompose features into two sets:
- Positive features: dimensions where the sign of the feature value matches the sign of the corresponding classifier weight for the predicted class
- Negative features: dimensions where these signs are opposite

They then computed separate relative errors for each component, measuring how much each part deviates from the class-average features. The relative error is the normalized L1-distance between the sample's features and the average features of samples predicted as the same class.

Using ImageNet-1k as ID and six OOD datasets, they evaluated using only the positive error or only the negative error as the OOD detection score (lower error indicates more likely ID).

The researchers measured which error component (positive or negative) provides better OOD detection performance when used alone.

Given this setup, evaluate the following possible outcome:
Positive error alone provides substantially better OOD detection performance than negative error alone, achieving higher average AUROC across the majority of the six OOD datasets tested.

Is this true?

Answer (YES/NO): NO